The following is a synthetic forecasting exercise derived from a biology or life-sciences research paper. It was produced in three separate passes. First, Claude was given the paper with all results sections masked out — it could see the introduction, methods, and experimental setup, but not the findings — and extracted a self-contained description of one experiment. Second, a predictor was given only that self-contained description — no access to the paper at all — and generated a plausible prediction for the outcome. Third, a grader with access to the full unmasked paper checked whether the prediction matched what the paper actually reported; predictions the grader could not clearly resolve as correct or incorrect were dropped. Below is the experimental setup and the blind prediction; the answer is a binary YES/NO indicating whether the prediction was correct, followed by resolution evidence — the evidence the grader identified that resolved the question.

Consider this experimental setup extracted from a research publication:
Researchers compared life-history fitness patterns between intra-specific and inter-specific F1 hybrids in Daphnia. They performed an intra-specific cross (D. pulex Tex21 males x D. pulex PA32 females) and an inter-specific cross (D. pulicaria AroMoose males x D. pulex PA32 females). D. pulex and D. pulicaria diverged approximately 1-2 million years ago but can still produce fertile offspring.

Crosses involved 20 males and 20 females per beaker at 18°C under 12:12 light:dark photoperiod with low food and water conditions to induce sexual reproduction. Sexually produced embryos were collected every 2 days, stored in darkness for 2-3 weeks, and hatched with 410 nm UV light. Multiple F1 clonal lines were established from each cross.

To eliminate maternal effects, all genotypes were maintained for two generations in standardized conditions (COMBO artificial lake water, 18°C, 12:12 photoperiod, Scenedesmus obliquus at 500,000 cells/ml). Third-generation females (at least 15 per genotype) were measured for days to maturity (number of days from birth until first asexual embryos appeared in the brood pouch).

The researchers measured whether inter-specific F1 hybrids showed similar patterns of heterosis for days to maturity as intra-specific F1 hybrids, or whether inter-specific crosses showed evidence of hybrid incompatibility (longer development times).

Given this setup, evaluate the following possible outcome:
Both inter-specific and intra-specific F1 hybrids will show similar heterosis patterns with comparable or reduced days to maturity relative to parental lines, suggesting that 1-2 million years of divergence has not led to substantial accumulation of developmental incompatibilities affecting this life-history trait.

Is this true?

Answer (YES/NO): NO